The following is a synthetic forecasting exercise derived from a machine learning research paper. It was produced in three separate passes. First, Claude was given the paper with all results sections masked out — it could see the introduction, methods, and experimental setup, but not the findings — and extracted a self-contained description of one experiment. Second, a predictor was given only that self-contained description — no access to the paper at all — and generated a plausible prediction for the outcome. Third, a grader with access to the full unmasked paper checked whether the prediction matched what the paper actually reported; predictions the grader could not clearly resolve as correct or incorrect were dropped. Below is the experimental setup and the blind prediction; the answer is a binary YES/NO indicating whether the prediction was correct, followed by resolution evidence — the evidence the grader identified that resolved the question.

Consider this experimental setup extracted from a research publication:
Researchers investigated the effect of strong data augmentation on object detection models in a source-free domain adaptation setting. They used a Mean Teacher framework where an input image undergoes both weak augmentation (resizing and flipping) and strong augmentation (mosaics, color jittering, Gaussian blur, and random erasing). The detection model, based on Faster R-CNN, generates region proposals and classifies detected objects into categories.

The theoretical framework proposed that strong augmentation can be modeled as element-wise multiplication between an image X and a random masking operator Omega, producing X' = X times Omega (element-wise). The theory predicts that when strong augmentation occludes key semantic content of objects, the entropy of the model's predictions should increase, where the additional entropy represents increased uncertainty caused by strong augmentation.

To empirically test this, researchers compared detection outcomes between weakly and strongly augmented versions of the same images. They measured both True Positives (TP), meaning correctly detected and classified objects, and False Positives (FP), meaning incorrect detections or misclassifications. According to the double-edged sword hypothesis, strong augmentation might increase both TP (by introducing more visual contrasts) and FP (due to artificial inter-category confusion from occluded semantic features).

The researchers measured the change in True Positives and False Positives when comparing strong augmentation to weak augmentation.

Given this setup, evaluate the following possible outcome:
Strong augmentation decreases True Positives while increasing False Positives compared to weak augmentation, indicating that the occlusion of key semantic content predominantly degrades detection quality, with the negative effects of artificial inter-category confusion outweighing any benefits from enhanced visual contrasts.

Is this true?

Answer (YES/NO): NO